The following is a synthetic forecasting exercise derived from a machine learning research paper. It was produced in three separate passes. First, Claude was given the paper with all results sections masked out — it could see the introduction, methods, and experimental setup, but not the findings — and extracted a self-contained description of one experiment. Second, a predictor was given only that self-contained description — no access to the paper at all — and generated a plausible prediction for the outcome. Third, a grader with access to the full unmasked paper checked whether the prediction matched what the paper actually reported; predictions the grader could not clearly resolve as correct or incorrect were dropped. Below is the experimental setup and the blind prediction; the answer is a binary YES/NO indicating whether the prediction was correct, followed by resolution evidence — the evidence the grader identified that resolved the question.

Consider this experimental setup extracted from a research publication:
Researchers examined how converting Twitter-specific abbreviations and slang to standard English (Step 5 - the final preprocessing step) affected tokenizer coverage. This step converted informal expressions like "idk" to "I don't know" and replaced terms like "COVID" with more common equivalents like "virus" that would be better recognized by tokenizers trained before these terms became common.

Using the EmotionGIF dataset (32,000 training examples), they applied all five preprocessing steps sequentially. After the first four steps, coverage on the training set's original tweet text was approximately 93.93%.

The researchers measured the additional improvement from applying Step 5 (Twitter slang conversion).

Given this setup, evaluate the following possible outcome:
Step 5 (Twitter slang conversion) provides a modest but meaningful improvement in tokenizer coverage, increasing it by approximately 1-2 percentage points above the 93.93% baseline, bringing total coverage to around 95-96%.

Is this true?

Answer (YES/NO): NO